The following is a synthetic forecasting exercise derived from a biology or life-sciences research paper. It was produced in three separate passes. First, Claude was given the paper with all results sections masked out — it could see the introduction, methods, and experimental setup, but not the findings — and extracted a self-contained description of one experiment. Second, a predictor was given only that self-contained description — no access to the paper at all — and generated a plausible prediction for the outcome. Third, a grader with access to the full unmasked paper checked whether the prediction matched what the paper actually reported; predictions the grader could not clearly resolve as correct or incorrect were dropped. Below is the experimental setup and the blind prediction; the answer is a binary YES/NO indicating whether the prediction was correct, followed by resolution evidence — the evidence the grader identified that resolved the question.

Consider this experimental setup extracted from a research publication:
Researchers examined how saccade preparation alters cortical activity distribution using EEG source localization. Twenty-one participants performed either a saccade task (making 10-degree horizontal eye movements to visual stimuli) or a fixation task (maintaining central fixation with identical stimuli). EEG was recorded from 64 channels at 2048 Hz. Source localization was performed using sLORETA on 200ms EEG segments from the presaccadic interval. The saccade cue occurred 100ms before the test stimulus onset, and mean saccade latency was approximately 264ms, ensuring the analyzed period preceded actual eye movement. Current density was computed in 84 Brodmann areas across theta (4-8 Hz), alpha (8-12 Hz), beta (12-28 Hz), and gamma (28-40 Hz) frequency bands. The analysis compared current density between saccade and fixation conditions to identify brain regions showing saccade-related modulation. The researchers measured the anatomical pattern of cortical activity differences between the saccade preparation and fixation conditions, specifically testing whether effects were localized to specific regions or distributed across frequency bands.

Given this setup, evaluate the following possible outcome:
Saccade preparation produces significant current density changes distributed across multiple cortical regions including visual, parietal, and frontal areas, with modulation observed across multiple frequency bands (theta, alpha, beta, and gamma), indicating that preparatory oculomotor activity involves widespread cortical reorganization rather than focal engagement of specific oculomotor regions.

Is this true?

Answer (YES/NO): NO